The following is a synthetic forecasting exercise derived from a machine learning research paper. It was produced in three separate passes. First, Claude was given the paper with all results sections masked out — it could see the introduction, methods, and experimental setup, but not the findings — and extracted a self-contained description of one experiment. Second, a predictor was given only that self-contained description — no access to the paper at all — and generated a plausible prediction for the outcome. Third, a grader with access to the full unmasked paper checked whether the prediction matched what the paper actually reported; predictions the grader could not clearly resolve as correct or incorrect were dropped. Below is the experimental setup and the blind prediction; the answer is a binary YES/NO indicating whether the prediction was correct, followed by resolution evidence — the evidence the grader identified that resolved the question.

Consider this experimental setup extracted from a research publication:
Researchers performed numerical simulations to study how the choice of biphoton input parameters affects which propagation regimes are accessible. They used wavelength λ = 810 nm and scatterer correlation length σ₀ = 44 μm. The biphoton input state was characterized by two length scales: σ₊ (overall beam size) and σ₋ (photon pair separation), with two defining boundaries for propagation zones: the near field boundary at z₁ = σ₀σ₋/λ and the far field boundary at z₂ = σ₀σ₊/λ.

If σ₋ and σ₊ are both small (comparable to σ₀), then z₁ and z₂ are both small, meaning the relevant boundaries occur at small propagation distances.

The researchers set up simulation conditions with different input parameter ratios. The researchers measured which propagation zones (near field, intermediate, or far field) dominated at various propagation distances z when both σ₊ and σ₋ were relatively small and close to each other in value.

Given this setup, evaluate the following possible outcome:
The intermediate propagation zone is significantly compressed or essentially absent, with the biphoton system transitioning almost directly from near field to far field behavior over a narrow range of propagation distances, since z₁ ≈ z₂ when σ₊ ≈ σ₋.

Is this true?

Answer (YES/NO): YES